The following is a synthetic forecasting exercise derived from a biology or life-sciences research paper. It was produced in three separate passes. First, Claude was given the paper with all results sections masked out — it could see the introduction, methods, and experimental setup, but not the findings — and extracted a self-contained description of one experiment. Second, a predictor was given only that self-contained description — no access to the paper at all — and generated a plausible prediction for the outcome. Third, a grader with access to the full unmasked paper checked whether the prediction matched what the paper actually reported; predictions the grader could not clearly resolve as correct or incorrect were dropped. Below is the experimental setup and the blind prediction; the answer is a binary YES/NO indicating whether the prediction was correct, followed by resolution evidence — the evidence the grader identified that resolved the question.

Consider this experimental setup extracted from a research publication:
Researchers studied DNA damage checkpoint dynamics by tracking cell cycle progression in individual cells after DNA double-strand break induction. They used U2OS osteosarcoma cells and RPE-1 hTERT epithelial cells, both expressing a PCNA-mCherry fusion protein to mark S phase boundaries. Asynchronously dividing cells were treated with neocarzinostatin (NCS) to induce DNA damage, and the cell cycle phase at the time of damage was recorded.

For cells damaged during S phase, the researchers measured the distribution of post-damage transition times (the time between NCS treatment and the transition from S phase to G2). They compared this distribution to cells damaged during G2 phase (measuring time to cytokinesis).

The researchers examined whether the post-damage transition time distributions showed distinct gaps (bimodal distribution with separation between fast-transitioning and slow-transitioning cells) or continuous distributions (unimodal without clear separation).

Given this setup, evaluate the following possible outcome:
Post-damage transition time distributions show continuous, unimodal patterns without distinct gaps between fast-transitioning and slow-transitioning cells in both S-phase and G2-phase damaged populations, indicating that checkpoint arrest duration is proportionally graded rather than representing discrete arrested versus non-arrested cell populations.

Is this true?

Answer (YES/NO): NO